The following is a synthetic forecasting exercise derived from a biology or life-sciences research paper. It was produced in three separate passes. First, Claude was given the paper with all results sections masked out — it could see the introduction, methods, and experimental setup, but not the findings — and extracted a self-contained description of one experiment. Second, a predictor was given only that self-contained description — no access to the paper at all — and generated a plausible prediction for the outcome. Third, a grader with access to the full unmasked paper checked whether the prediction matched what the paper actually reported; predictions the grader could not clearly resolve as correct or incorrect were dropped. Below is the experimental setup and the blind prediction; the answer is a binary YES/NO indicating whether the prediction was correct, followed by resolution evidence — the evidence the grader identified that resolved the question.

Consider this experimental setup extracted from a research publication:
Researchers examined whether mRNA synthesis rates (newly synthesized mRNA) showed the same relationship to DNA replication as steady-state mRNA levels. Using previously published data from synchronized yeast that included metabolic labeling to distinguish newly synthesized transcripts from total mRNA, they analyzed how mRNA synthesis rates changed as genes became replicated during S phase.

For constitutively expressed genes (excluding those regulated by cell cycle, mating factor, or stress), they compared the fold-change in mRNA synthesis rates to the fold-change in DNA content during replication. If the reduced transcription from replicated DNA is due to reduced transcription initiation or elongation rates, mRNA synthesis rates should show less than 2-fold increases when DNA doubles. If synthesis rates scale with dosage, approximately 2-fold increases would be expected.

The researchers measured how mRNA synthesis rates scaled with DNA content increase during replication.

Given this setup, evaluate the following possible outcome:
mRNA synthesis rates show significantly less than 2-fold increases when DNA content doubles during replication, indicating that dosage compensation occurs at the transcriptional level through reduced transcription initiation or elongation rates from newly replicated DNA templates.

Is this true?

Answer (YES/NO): YES